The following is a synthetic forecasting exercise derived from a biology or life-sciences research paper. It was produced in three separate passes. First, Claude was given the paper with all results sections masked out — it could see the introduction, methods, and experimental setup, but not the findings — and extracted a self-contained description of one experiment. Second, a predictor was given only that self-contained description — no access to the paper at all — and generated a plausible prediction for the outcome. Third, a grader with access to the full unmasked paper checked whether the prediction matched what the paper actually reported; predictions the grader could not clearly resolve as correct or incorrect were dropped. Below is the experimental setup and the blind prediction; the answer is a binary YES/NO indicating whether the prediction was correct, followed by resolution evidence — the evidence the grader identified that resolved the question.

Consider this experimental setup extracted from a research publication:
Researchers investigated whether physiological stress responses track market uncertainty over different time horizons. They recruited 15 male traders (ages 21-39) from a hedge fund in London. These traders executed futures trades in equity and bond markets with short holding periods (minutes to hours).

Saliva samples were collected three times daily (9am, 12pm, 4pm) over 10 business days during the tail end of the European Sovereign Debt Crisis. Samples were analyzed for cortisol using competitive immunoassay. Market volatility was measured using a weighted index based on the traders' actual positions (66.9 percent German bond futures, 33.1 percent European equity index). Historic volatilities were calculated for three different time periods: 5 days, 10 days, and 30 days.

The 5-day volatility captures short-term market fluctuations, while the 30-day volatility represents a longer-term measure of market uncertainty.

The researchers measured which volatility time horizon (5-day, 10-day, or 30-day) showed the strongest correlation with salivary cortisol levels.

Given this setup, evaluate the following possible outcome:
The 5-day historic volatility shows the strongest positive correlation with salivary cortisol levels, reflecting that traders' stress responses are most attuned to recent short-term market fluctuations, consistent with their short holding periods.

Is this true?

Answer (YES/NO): NO